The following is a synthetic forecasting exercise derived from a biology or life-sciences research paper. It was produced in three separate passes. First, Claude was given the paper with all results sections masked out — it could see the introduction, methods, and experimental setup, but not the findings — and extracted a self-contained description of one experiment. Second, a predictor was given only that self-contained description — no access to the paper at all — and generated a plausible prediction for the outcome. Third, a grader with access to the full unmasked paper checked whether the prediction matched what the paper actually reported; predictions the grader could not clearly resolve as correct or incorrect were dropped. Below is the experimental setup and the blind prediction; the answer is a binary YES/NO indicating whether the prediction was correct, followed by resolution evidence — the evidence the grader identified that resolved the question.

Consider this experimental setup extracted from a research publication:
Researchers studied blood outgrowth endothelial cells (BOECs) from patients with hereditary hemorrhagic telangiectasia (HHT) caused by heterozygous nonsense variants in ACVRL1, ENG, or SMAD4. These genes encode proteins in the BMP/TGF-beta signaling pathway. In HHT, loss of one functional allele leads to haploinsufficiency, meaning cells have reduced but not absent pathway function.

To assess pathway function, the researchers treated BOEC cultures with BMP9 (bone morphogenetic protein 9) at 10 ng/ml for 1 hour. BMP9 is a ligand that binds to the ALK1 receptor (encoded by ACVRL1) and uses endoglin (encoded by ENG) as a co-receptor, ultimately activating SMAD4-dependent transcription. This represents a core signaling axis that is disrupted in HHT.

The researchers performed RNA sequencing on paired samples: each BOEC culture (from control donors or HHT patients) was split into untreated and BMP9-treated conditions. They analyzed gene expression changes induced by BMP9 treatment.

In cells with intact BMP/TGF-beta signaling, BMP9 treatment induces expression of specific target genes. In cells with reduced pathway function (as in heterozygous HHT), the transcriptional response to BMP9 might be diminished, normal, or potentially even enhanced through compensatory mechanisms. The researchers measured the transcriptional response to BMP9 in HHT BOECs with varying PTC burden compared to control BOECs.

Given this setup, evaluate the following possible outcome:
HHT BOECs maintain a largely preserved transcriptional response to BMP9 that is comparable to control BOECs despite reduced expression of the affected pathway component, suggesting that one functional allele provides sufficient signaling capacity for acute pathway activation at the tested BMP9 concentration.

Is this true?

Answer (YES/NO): NO